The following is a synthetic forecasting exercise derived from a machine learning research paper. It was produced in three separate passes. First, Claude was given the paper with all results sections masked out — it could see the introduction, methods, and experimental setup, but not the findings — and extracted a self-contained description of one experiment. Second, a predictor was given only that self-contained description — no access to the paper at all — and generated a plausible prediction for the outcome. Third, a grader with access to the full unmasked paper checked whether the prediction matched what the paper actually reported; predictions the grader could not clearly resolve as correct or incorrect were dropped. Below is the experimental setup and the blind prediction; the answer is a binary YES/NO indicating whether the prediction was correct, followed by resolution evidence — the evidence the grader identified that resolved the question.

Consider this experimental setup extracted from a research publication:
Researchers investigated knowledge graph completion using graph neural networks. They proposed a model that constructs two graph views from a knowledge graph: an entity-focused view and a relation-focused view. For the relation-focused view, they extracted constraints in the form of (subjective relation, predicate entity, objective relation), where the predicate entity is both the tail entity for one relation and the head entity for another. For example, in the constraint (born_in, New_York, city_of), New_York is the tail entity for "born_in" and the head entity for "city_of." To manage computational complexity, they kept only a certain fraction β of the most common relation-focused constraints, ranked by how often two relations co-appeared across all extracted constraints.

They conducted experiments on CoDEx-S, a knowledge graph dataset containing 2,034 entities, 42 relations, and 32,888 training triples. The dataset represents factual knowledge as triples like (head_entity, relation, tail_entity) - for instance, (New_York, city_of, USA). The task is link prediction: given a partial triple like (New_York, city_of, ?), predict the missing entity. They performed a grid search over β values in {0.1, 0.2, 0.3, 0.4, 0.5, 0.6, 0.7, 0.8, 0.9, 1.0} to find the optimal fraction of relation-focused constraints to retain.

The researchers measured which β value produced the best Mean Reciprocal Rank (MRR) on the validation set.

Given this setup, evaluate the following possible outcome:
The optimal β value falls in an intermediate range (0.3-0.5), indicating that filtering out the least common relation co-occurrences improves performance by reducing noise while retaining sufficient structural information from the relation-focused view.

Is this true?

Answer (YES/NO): NO